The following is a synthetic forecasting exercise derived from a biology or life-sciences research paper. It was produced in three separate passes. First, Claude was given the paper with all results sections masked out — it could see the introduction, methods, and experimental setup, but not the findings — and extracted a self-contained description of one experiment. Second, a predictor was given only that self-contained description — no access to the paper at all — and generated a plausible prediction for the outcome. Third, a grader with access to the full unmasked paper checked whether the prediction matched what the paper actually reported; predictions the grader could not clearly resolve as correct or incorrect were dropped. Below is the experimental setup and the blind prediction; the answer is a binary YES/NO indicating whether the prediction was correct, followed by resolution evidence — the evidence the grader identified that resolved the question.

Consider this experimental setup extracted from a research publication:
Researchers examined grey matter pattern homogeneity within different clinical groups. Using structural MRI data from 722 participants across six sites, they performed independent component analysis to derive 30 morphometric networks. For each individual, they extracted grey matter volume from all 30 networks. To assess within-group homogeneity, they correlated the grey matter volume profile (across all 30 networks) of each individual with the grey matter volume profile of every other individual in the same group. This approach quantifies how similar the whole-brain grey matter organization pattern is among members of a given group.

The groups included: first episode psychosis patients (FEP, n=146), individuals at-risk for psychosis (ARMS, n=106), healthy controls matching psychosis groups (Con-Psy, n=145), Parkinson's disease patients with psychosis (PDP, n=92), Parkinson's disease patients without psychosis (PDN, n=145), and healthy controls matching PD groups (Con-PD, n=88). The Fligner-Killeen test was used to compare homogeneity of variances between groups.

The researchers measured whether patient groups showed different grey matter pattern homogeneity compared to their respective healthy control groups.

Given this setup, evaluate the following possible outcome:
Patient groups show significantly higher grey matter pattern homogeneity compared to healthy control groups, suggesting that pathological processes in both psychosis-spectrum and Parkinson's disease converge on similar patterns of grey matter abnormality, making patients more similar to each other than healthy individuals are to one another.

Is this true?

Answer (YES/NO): NO